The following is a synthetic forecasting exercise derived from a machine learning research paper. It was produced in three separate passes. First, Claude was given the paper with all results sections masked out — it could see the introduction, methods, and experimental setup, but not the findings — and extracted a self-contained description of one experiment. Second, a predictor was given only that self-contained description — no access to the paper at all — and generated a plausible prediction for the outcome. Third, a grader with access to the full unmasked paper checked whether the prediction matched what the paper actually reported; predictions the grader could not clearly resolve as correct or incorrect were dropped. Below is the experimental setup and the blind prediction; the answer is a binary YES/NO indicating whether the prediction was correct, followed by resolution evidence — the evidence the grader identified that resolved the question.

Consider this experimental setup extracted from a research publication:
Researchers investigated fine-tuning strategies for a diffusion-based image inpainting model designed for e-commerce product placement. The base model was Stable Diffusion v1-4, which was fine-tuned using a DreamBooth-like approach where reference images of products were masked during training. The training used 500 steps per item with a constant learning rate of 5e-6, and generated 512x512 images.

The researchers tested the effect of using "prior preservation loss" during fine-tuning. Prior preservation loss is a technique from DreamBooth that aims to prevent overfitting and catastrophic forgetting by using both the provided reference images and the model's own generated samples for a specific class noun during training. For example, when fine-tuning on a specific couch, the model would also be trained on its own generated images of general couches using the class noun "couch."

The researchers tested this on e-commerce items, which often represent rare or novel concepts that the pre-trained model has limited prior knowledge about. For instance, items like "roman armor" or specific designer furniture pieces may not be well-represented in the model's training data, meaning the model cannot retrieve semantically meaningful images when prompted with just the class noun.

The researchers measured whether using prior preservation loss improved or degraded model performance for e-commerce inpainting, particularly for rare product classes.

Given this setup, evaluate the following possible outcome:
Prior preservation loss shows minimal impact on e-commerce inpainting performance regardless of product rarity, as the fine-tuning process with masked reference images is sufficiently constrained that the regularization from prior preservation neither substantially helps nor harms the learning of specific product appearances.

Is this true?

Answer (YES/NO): NO